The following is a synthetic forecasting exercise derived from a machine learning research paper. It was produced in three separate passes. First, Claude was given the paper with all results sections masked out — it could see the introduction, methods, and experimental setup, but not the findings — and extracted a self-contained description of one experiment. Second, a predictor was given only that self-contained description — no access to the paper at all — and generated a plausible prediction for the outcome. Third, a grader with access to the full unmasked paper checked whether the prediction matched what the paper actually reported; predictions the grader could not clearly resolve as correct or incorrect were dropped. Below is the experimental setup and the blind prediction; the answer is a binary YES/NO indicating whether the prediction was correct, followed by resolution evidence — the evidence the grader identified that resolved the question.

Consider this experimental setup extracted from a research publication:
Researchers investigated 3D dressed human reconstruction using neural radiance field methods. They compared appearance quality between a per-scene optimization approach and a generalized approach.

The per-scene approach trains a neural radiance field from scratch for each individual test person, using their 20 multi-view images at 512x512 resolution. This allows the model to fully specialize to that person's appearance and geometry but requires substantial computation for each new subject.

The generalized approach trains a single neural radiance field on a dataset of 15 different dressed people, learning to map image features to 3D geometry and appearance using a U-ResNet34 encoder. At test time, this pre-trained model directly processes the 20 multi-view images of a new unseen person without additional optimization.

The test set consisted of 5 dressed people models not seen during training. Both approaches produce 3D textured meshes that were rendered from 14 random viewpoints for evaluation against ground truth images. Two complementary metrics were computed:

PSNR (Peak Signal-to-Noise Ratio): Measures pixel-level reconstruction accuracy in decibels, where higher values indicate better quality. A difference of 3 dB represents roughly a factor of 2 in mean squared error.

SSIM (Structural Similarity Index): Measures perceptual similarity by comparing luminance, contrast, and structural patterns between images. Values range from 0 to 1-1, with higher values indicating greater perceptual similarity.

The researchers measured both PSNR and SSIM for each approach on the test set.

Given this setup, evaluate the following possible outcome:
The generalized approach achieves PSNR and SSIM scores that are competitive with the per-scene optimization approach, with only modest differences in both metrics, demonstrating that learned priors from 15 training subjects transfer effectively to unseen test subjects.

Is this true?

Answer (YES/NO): NO